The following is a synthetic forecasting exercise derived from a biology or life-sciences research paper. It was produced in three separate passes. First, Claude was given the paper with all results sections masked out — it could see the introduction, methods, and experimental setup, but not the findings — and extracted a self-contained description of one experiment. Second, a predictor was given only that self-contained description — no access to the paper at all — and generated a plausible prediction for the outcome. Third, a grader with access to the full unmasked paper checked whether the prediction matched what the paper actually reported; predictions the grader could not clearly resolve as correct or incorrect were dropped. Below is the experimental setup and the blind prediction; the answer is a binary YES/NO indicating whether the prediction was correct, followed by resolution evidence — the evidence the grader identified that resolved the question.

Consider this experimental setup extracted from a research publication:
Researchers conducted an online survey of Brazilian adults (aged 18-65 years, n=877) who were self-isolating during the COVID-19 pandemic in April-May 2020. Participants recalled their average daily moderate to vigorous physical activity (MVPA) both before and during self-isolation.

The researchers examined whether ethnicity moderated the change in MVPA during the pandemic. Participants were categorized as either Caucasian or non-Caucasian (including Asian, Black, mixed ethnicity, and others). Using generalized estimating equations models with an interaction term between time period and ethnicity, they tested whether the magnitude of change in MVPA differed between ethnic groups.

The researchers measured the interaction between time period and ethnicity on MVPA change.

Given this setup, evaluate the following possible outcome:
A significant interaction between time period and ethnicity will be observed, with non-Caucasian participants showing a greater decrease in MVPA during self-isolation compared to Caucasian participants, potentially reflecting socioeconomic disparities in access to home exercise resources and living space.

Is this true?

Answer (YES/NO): NO